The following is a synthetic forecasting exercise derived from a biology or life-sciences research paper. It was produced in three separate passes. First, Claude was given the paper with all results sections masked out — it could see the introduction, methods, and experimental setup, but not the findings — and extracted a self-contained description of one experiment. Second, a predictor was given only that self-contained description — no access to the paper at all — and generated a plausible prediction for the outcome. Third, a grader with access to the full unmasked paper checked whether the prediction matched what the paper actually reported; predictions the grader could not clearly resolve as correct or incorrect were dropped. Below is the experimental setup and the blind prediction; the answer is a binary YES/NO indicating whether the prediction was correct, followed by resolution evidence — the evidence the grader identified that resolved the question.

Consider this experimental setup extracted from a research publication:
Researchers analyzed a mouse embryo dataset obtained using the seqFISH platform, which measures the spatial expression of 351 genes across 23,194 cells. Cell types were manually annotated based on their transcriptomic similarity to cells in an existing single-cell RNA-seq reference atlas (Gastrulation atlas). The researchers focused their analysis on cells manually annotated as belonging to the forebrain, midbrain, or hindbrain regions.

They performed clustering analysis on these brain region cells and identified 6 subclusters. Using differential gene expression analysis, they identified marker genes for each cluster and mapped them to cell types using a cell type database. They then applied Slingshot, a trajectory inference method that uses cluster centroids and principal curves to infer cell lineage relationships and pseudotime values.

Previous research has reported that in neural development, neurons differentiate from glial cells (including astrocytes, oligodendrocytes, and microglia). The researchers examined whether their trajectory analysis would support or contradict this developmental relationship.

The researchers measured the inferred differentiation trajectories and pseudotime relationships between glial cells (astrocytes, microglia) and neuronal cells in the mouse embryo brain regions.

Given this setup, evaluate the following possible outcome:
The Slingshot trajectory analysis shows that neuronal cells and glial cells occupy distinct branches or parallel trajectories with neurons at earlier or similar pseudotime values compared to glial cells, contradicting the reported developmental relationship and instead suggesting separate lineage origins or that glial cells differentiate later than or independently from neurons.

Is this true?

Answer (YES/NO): NO